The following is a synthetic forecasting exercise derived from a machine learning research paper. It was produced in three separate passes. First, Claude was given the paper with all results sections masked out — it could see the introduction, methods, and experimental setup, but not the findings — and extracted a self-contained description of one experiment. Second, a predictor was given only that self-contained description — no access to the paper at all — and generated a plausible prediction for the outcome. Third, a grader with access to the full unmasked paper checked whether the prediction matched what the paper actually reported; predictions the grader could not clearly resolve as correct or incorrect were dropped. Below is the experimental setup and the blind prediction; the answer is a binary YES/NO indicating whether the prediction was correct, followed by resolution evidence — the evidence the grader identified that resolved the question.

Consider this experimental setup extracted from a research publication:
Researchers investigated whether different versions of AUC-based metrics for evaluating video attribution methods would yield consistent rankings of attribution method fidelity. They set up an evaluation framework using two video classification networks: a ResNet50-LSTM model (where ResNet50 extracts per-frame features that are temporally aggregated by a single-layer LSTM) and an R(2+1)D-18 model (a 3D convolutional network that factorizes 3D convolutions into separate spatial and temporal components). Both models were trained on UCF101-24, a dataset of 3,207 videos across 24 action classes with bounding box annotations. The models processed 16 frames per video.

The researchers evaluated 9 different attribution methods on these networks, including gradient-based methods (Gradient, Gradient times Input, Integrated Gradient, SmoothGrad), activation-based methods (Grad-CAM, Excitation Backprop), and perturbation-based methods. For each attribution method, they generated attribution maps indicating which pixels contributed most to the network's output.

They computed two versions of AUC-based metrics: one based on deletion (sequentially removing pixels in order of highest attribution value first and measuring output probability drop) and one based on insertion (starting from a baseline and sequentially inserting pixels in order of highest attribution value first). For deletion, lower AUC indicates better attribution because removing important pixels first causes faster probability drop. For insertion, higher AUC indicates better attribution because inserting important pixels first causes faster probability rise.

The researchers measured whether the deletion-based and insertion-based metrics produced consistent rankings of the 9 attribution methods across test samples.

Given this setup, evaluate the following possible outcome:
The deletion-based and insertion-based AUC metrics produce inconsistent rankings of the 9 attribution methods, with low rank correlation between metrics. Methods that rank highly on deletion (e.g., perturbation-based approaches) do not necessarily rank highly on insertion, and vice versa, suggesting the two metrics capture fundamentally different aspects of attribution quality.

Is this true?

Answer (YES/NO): NO